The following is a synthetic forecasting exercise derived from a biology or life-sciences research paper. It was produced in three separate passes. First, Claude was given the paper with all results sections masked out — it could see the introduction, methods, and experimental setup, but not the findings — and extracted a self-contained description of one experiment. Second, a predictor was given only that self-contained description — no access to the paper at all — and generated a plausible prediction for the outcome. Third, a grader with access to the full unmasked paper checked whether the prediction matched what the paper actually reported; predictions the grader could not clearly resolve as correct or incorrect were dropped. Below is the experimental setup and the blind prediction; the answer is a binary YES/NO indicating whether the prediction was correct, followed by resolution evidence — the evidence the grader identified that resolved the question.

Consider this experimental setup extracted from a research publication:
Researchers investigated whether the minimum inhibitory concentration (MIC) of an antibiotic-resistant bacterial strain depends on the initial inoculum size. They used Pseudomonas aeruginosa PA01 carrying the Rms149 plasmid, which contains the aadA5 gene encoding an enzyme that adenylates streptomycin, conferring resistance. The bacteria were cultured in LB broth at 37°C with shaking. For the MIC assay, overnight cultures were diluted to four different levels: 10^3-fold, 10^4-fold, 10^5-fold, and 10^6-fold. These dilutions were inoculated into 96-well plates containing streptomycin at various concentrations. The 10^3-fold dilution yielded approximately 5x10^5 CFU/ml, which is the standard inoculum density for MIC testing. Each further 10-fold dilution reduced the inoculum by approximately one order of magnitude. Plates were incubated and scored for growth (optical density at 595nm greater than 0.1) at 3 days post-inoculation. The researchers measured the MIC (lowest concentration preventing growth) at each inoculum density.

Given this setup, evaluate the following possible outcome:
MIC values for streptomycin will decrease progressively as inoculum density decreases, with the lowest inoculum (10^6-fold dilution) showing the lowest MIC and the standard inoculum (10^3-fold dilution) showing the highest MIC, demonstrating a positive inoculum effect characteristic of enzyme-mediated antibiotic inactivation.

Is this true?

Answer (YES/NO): NO